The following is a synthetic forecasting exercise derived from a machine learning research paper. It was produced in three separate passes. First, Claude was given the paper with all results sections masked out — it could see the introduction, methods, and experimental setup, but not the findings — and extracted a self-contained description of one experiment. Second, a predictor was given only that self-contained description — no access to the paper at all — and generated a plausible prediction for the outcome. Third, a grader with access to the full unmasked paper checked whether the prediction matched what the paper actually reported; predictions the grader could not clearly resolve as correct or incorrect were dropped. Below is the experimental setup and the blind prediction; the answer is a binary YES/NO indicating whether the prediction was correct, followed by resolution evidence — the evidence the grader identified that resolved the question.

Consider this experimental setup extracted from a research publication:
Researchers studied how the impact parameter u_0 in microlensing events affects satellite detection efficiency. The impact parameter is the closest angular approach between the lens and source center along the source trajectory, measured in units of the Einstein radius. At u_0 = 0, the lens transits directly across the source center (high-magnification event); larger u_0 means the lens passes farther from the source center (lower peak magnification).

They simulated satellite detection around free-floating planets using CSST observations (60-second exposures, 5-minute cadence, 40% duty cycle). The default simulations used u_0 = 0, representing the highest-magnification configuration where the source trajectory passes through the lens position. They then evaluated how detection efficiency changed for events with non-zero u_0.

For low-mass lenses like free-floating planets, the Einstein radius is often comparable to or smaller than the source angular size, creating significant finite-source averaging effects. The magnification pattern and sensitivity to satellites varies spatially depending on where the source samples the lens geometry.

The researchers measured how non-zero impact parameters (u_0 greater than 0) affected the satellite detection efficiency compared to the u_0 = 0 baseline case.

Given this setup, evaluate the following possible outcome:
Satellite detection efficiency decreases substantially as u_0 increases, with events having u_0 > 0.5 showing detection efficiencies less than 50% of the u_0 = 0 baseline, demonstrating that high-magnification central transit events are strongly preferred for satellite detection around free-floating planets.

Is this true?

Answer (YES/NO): NO